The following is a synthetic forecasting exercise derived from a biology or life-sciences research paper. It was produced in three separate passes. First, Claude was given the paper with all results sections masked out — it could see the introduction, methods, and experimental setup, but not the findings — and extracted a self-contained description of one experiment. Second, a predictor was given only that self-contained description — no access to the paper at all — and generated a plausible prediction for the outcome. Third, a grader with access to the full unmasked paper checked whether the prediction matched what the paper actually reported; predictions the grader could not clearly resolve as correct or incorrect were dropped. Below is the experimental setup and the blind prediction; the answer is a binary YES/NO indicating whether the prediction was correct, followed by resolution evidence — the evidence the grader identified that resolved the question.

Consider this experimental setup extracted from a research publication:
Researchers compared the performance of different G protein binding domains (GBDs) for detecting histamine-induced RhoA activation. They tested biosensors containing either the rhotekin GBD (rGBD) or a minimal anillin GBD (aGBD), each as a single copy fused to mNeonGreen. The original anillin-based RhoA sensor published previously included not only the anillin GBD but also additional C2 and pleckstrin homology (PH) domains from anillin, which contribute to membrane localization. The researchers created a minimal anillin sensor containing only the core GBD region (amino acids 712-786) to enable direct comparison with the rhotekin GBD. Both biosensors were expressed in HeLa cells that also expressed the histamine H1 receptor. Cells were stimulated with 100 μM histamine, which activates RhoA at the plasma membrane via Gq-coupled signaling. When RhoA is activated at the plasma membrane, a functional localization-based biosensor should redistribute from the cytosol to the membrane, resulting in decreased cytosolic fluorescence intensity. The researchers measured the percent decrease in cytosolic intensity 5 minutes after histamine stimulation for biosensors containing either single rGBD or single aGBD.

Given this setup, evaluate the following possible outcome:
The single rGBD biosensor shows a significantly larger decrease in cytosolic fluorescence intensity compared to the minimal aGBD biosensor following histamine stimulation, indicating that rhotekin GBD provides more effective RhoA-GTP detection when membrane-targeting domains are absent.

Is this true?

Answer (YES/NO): YES